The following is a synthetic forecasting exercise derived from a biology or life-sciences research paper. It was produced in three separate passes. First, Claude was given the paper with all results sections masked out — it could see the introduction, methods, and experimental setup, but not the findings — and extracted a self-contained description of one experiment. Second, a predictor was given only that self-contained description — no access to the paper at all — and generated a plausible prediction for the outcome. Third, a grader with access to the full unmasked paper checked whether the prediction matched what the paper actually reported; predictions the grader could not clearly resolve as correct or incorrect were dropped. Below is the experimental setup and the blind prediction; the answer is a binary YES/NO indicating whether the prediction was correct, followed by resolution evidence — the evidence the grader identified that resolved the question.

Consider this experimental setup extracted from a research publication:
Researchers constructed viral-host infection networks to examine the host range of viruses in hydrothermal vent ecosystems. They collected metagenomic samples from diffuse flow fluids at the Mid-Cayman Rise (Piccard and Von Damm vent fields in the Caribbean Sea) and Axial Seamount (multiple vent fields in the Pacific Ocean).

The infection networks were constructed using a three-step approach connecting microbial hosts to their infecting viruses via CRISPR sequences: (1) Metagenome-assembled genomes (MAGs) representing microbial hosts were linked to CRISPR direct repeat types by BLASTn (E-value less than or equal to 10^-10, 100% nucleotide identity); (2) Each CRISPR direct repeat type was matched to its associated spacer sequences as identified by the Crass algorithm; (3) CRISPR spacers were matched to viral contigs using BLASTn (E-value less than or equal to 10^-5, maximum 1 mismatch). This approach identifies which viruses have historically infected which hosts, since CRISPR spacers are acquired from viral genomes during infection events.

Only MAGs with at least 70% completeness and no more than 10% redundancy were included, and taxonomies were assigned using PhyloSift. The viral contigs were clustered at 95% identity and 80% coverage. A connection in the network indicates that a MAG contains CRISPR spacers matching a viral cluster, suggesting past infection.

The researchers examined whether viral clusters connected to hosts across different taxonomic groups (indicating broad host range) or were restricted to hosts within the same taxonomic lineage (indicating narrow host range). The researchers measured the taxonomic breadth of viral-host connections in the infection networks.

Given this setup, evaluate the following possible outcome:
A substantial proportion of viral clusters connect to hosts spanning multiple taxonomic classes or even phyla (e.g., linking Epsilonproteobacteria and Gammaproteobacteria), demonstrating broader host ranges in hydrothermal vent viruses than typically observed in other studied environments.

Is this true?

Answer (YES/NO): NO